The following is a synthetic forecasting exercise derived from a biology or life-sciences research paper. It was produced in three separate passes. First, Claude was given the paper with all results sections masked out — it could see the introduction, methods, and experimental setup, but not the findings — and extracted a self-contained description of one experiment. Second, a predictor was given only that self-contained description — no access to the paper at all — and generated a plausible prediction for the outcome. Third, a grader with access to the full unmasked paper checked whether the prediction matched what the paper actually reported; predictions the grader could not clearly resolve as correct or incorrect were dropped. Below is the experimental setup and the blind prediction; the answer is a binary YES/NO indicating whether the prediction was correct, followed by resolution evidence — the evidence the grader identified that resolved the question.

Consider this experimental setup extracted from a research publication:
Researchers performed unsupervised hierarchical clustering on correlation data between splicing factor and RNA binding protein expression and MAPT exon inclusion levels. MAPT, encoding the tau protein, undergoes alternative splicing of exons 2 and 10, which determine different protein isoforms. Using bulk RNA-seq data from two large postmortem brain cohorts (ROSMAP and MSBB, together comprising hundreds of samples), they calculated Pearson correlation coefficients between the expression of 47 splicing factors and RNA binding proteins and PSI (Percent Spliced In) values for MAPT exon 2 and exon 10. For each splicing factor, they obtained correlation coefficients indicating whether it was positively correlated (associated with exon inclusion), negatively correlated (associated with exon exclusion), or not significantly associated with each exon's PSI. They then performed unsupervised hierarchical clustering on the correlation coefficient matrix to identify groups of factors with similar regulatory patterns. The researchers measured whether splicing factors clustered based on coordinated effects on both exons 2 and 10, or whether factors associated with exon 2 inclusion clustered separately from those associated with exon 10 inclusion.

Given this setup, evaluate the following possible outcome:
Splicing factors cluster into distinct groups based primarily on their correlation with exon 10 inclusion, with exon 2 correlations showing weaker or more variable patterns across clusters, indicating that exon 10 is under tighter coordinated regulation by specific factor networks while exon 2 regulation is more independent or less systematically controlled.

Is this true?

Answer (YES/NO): NO